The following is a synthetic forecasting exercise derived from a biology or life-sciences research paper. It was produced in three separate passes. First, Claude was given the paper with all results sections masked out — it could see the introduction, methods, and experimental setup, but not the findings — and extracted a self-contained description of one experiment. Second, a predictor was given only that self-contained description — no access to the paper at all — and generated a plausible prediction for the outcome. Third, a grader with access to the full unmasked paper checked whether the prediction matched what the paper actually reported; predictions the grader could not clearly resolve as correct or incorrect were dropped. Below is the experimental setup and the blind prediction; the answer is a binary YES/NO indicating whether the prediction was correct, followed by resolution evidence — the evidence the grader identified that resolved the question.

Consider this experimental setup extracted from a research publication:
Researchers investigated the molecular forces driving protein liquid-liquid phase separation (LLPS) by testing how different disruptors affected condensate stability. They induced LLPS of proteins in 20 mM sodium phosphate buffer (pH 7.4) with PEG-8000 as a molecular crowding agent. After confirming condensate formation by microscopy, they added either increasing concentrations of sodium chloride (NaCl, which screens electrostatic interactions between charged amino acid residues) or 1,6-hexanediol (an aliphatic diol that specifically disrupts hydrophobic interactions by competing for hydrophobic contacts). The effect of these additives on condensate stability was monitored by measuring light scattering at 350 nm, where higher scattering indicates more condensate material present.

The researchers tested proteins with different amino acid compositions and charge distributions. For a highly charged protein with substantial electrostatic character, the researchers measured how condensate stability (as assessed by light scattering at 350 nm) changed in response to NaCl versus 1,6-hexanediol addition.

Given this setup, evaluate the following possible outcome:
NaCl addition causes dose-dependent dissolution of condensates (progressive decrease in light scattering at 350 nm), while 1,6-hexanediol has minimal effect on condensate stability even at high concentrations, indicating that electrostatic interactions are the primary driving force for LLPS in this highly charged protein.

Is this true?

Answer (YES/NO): YES